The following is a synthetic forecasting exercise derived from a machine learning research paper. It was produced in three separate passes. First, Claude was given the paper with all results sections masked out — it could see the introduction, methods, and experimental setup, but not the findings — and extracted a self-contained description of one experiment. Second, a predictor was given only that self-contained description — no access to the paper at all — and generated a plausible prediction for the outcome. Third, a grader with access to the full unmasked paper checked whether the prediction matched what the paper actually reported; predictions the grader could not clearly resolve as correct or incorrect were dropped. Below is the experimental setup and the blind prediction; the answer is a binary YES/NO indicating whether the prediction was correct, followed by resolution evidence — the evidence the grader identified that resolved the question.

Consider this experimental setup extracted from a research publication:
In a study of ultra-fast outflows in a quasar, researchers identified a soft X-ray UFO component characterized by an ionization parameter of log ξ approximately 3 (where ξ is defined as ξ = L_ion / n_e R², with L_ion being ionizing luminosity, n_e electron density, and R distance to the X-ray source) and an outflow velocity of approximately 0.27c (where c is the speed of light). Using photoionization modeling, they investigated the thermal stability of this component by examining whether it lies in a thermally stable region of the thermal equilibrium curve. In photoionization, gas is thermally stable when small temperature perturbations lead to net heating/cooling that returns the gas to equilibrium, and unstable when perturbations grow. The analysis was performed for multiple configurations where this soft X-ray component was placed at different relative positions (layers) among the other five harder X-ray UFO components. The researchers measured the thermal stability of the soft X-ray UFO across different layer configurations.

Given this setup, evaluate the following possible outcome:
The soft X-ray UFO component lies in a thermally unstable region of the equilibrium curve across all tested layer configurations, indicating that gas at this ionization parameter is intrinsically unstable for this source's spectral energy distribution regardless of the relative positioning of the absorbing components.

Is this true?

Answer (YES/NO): YES